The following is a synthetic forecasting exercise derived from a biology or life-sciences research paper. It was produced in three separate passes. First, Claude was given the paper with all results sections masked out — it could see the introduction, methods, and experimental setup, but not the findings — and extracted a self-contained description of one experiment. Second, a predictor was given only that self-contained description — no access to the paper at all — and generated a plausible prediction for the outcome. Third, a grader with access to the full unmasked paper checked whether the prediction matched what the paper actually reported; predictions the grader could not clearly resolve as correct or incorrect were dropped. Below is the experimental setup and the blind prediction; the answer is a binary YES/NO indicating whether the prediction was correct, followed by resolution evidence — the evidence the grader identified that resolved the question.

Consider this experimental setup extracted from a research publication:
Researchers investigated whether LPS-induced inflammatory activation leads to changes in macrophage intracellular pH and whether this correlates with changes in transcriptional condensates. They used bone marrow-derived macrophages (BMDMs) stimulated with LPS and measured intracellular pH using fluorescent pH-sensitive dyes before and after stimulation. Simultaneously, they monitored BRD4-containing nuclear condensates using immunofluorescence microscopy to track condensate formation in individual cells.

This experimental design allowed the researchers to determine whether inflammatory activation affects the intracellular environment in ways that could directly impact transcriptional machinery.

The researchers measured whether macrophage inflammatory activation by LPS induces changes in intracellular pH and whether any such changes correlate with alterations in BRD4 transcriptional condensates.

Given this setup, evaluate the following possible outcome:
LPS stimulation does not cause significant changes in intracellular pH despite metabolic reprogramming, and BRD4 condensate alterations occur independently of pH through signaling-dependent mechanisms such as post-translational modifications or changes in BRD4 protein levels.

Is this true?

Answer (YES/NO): NO